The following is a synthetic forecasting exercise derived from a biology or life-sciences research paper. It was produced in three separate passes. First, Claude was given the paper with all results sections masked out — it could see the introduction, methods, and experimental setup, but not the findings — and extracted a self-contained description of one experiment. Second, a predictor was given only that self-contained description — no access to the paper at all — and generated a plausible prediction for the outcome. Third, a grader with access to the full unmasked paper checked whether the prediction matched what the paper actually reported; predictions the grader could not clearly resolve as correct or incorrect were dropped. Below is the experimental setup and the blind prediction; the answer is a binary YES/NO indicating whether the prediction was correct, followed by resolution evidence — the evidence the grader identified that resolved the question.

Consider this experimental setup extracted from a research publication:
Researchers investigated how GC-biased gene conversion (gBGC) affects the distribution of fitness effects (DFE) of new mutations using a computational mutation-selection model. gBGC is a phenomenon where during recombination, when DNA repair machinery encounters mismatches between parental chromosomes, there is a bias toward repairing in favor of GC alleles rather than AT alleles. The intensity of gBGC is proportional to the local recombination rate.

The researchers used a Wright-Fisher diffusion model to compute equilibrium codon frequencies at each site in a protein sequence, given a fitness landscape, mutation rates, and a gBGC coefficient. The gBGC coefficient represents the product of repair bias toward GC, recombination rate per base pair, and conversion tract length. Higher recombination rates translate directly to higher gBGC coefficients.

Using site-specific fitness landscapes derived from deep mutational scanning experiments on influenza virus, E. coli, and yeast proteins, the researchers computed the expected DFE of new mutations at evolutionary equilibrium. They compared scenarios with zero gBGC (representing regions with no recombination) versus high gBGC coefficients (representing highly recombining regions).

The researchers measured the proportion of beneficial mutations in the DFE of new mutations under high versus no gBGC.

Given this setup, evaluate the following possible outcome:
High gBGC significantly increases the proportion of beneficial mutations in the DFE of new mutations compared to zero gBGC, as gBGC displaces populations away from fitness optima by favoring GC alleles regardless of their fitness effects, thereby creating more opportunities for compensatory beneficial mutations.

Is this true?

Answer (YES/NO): YES